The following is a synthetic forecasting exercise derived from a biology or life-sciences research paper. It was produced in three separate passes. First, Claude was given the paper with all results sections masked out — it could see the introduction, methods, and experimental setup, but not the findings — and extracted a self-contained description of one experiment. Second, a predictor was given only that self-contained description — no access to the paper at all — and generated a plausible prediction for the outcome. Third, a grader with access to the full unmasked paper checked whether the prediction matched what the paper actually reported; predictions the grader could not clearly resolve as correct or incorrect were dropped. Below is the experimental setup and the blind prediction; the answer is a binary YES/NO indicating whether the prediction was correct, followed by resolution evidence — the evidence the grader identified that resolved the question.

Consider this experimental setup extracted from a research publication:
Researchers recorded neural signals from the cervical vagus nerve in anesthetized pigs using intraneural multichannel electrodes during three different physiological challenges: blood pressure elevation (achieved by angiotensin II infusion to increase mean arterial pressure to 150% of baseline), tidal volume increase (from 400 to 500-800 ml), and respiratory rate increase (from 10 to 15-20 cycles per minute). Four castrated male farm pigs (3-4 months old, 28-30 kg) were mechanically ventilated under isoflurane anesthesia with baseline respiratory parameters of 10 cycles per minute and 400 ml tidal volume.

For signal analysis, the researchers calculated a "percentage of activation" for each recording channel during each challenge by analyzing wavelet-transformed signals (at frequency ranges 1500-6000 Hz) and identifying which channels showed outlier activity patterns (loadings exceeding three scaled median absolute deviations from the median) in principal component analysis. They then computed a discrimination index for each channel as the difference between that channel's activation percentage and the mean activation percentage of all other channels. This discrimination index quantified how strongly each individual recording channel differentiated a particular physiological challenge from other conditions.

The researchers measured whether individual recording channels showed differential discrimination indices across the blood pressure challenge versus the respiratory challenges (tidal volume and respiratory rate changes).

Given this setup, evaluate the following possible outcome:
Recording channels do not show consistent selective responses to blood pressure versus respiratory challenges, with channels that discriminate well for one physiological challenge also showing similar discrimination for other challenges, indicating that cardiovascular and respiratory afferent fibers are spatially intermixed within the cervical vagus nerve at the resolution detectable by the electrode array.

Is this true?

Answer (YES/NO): NO